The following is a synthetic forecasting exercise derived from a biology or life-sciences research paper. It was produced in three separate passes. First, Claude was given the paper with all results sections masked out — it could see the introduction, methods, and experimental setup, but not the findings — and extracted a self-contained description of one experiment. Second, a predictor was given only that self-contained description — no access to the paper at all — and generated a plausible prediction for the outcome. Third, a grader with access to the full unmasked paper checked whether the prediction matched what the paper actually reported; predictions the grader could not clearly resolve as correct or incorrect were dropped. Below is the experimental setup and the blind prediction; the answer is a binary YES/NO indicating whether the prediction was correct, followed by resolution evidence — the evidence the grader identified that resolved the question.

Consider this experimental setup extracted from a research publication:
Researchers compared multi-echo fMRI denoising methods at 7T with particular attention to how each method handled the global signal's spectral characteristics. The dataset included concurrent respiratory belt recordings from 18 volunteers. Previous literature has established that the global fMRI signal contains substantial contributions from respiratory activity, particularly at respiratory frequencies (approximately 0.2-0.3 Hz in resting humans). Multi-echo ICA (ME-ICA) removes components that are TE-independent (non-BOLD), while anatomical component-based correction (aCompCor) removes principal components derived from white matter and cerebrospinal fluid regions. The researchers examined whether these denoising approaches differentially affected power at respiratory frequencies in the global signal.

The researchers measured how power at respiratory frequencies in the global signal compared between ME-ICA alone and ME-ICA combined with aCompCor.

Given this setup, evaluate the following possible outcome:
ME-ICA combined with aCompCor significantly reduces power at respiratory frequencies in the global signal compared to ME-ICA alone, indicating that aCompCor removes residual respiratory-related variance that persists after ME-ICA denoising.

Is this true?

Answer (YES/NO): YES